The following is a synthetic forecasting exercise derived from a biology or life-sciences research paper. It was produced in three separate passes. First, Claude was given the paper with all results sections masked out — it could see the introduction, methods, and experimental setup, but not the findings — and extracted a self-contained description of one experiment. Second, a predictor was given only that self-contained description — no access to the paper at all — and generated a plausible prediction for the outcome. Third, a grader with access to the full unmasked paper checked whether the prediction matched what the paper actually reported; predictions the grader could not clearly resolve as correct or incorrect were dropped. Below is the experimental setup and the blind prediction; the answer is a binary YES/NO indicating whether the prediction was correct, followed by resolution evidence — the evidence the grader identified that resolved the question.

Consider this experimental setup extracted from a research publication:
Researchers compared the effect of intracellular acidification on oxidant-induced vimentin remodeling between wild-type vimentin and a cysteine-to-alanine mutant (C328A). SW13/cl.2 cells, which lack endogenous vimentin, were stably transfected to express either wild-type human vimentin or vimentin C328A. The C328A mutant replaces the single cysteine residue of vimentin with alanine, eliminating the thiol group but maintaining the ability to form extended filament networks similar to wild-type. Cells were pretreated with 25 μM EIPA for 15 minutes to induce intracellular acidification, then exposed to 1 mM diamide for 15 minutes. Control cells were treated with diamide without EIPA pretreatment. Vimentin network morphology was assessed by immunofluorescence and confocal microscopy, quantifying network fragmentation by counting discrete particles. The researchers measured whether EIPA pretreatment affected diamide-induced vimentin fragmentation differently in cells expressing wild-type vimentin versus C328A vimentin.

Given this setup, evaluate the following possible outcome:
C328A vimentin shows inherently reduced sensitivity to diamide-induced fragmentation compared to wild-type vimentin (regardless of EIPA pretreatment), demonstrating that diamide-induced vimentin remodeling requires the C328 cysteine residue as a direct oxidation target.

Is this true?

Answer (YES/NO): YES